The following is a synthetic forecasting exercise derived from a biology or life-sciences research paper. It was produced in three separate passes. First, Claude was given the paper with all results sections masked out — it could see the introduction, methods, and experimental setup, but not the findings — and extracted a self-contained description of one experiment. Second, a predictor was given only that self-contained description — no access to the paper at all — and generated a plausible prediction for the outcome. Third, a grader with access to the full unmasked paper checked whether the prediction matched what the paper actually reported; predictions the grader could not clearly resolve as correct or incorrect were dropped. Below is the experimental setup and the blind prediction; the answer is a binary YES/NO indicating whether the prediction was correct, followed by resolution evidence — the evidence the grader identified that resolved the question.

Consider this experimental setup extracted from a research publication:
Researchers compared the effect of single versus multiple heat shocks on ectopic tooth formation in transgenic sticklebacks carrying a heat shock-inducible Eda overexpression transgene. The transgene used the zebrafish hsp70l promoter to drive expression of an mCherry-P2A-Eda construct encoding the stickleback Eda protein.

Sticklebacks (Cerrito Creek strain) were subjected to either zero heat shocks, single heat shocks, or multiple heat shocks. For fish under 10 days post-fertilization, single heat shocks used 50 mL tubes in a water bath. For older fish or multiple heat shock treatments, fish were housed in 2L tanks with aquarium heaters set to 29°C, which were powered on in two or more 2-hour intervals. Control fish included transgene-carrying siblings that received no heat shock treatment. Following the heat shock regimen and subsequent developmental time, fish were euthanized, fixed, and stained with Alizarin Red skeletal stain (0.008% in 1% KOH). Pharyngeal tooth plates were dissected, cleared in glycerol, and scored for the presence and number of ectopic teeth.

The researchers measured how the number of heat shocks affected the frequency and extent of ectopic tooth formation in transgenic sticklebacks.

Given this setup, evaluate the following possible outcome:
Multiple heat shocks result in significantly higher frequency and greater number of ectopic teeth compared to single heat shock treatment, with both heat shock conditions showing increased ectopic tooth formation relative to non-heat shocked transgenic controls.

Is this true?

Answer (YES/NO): YES